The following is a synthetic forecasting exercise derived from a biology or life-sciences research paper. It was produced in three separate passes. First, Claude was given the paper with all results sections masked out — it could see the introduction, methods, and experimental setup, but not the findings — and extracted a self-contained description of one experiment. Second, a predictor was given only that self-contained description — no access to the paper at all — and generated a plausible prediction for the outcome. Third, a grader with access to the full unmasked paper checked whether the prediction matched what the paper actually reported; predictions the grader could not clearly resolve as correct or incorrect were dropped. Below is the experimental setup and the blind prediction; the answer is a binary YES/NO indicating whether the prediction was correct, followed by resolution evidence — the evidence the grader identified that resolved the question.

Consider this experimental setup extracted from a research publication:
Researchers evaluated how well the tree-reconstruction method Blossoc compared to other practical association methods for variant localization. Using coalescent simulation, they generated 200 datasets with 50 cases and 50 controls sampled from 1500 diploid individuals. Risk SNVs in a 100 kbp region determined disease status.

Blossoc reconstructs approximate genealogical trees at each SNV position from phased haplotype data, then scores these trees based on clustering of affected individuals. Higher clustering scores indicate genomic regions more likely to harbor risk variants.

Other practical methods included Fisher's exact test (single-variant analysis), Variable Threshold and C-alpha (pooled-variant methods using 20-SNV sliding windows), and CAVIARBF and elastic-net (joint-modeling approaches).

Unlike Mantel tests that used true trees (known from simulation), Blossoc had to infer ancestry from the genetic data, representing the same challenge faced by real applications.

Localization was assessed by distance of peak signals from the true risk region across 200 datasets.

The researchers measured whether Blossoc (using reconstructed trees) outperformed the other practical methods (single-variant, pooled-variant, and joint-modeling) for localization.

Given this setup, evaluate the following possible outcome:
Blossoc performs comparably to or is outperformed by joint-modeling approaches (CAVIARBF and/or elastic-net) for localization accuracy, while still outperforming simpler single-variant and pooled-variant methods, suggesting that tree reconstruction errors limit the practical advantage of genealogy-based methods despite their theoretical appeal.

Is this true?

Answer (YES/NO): NO